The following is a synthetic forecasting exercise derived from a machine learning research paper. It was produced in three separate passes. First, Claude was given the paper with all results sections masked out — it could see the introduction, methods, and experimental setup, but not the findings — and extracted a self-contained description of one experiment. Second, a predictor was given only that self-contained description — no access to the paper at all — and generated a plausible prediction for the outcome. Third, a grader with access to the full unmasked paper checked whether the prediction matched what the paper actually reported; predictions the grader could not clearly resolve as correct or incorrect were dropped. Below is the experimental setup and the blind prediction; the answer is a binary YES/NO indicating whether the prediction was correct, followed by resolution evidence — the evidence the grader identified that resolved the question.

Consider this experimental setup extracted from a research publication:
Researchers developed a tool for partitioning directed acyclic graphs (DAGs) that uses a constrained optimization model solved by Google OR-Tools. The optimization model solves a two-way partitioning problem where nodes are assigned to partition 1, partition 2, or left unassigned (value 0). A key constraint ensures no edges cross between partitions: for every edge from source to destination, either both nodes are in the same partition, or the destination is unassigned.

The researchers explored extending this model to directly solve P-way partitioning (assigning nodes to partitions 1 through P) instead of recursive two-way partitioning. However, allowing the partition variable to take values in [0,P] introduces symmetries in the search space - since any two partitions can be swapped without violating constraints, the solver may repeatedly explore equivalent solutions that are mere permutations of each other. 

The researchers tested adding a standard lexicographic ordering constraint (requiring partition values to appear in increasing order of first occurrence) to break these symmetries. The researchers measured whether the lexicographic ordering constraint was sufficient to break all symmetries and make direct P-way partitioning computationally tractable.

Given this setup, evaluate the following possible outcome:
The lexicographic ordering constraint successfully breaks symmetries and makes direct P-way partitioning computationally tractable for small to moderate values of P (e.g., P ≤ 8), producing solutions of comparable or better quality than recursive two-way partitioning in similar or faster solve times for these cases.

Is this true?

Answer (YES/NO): NO